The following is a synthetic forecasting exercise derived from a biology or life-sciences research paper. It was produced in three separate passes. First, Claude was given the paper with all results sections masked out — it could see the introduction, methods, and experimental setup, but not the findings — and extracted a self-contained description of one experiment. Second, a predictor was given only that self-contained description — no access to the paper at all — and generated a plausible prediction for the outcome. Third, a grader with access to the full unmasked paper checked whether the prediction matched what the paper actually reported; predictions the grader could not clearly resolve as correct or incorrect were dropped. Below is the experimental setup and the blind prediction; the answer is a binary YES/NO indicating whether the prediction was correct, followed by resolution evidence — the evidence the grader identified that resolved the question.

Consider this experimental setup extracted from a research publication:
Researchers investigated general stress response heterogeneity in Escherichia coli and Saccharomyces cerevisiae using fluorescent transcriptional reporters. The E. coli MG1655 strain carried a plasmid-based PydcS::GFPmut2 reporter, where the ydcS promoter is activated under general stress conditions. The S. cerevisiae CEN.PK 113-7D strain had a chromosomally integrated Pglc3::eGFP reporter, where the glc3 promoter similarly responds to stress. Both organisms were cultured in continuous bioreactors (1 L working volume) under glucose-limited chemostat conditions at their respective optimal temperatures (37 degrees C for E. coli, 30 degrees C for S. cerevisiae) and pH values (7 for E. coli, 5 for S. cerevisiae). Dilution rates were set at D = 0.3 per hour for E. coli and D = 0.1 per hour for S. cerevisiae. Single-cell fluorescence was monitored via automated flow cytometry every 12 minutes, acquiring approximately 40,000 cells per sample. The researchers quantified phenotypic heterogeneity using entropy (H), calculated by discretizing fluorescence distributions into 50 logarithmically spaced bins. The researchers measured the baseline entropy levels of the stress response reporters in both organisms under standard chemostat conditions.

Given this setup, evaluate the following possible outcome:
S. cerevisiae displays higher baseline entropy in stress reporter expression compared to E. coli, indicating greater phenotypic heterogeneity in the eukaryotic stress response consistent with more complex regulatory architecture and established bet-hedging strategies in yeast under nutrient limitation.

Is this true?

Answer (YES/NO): YES